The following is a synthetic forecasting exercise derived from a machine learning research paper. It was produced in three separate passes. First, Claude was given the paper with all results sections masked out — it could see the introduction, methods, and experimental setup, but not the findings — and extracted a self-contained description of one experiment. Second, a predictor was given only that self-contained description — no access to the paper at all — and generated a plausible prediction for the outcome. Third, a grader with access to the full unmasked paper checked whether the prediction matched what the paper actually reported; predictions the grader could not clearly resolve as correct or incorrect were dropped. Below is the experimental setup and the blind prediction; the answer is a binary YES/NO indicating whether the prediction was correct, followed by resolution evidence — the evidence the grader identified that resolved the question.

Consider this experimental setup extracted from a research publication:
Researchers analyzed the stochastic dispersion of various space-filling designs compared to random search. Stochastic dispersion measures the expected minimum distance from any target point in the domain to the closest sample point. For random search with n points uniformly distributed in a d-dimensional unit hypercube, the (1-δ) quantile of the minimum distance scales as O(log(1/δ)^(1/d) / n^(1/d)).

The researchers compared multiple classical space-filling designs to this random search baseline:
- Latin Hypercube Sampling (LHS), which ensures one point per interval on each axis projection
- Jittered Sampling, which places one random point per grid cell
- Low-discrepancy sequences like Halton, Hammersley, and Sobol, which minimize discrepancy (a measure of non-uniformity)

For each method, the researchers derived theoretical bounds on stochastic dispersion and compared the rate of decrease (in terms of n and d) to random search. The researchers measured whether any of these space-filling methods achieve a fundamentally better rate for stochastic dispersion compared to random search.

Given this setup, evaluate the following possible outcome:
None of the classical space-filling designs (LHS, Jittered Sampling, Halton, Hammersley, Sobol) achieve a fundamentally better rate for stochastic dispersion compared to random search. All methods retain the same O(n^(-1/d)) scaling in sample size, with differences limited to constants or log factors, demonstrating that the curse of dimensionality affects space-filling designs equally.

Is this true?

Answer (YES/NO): YES